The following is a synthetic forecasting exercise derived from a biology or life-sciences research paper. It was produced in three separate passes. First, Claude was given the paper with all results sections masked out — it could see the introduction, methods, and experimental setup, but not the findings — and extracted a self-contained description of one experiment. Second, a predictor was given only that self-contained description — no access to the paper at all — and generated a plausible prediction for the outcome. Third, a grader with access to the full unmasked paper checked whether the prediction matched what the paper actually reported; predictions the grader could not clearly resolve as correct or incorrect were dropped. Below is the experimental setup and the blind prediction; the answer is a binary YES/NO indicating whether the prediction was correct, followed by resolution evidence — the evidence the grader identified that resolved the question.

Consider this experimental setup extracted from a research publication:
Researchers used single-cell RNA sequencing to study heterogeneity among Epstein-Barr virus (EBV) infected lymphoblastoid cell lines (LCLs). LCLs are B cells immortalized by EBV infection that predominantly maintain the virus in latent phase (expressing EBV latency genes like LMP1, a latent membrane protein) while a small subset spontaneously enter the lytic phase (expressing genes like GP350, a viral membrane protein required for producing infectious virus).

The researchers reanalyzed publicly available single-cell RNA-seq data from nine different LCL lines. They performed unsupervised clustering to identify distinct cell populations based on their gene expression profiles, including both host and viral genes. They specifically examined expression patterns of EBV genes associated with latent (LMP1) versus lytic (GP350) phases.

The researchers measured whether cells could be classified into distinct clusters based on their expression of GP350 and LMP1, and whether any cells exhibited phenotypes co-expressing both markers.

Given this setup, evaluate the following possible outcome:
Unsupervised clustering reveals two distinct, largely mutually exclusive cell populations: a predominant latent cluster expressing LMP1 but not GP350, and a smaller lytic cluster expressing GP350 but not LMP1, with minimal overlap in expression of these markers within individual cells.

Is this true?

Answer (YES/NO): NO